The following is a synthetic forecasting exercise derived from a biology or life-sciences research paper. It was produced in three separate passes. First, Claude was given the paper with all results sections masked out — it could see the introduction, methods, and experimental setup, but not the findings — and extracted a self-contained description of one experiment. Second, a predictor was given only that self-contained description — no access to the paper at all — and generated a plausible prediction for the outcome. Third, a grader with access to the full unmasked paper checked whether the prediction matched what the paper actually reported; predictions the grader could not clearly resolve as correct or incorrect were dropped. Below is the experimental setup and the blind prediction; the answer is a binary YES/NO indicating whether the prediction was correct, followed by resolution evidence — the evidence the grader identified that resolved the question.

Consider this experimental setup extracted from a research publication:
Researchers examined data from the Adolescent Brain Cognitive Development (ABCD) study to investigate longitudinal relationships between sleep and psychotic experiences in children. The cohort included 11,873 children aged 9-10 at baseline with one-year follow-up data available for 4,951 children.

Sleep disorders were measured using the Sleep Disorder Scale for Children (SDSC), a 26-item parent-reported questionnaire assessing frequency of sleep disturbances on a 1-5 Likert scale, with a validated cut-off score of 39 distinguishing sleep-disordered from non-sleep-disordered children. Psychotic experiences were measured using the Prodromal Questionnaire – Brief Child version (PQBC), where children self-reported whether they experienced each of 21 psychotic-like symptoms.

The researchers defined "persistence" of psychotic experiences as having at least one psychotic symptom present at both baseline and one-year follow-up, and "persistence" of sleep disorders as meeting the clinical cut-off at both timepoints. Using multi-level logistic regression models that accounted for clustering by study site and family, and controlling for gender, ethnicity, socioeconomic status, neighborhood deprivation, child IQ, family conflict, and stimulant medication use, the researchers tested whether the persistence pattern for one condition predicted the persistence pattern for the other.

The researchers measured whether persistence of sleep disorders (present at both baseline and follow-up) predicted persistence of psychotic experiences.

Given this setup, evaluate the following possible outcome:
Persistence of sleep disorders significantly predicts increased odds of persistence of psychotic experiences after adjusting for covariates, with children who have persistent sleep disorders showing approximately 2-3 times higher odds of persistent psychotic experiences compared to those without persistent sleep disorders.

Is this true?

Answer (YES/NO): NO